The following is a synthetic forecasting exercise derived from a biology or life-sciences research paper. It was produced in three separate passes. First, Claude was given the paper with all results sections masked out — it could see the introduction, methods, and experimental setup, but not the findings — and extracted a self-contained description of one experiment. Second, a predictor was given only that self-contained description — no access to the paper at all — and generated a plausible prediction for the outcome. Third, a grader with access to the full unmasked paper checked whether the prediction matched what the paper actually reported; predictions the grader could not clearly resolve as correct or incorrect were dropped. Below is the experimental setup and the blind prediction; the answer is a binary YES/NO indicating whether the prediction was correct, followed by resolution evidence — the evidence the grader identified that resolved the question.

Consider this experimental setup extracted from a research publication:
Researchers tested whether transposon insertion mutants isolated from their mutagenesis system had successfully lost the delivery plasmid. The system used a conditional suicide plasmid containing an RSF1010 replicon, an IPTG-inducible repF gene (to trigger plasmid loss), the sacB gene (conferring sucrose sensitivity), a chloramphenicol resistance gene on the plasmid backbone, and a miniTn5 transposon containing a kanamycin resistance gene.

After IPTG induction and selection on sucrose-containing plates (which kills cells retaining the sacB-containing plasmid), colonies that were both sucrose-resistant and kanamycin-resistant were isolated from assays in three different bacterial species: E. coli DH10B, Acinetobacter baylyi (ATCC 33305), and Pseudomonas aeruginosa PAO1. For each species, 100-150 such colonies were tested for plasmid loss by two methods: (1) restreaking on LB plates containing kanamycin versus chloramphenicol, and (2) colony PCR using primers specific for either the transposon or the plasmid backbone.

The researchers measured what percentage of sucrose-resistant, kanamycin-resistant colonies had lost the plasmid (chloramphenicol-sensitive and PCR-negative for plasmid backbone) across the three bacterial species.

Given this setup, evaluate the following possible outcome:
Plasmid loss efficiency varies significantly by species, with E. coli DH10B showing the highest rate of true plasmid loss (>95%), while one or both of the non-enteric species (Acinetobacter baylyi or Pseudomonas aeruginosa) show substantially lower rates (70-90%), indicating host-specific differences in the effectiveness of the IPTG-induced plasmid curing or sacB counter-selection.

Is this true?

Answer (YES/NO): NO